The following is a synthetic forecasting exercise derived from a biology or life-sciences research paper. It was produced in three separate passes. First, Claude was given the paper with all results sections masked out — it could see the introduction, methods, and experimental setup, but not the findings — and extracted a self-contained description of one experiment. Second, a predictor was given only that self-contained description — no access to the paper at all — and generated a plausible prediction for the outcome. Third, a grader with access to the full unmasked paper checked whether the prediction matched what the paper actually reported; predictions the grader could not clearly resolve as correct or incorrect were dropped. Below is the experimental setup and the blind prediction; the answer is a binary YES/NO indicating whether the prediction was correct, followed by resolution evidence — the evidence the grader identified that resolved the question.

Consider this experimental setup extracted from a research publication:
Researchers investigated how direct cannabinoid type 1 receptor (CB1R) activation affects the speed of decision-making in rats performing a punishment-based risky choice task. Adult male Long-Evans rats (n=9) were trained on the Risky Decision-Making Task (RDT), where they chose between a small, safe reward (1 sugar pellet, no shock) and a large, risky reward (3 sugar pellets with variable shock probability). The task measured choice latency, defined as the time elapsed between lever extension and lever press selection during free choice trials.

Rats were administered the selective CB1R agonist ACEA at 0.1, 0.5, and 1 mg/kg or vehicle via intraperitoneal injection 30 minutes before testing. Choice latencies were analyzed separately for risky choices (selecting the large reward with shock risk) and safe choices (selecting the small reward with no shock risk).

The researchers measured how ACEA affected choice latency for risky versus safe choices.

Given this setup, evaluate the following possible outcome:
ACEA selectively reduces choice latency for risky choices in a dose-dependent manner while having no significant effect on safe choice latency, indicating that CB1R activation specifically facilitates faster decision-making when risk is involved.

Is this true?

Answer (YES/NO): NO